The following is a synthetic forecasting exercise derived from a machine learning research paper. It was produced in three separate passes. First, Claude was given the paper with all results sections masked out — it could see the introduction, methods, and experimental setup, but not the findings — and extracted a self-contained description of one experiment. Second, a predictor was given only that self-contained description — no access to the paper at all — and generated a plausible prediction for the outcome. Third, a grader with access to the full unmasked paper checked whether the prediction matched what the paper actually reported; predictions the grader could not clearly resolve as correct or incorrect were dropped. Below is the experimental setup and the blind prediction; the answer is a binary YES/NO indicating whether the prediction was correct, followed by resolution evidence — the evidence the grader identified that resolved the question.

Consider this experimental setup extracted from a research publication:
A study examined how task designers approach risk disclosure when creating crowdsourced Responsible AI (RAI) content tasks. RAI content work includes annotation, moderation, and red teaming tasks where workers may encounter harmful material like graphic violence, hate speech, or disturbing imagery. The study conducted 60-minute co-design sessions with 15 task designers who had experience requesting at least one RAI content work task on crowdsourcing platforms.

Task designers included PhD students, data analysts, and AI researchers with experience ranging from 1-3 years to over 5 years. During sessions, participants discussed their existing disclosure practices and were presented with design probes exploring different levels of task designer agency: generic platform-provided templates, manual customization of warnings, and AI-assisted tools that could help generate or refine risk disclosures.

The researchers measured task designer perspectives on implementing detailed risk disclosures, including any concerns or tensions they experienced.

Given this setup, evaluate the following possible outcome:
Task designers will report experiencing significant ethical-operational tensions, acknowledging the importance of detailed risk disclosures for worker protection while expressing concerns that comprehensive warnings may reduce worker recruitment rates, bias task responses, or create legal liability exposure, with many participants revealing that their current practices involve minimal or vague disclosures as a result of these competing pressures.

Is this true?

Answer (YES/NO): NO